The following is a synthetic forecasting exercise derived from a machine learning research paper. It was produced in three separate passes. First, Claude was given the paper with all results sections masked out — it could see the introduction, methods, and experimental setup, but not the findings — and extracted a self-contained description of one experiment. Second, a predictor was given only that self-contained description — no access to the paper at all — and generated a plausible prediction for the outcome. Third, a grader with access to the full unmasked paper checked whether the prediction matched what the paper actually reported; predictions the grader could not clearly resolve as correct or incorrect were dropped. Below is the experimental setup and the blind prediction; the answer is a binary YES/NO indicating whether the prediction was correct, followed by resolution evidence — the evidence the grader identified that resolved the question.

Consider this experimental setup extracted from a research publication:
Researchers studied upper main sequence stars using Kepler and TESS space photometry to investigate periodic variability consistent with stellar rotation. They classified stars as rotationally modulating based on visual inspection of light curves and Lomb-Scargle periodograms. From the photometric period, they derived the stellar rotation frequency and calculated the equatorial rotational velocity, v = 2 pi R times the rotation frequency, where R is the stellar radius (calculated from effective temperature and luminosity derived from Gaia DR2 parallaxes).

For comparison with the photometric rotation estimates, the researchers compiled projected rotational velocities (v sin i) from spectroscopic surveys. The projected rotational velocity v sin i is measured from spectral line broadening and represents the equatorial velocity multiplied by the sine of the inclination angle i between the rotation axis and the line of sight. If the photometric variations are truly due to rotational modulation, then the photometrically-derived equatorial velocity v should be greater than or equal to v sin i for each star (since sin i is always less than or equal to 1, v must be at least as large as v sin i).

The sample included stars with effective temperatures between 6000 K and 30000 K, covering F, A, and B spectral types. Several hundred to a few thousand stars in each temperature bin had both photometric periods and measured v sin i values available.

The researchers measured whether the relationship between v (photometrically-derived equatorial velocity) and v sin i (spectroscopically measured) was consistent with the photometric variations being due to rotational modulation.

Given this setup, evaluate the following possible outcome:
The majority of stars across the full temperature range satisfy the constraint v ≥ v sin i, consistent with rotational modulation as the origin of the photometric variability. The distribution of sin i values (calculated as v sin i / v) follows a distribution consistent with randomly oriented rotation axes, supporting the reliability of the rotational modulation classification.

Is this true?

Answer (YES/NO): NO